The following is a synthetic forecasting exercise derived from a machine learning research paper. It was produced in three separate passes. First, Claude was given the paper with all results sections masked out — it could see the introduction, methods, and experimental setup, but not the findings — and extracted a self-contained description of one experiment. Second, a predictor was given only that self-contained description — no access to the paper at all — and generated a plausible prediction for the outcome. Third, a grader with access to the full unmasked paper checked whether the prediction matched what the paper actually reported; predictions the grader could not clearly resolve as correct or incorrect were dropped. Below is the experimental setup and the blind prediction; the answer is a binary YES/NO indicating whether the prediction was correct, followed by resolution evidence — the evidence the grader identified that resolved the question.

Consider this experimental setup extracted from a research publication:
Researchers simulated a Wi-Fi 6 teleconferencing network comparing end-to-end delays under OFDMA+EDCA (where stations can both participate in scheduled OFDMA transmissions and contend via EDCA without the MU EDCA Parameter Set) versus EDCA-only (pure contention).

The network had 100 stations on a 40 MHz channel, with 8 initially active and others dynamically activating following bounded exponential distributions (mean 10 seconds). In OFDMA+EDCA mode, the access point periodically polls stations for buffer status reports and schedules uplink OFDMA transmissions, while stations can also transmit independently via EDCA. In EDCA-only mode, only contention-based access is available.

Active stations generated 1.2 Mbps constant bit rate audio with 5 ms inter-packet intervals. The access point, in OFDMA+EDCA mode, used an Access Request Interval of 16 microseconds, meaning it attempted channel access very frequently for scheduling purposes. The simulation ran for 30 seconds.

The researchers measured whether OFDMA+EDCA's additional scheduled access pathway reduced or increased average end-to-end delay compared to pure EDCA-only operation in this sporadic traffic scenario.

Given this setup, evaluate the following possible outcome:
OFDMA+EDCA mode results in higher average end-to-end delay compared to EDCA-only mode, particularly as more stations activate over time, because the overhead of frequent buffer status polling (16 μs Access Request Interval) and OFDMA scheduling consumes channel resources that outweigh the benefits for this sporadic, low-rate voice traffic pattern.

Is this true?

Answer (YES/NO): YES